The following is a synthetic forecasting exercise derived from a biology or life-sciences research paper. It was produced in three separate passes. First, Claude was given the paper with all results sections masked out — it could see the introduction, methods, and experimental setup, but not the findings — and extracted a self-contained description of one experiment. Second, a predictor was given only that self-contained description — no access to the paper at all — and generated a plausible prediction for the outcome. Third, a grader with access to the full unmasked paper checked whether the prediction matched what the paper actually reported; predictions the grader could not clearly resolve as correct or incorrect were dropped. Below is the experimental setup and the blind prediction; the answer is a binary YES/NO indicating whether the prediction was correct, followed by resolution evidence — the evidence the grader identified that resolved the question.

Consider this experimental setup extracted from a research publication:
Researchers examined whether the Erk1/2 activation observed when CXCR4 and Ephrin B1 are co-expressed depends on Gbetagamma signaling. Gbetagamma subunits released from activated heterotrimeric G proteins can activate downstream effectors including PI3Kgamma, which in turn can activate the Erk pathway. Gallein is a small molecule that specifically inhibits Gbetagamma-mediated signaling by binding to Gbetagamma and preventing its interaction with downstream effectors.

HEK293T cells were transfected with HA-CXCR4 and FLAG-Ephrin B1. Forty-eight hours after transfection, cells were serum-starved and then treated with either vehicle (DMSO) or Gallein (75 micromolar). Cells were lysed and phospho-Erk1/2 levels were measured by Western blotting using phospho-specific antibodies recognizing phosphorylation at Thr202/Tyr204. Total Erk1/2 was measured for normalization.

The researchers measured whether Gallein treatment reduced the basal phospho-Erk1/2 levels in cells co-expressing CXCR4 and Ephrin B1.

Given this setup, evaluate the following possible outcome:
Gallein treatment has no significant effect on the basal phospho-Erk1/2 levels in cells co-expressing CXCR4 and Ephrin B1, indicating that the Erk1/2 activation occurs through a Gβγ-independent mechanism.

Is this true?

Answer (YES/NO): NO